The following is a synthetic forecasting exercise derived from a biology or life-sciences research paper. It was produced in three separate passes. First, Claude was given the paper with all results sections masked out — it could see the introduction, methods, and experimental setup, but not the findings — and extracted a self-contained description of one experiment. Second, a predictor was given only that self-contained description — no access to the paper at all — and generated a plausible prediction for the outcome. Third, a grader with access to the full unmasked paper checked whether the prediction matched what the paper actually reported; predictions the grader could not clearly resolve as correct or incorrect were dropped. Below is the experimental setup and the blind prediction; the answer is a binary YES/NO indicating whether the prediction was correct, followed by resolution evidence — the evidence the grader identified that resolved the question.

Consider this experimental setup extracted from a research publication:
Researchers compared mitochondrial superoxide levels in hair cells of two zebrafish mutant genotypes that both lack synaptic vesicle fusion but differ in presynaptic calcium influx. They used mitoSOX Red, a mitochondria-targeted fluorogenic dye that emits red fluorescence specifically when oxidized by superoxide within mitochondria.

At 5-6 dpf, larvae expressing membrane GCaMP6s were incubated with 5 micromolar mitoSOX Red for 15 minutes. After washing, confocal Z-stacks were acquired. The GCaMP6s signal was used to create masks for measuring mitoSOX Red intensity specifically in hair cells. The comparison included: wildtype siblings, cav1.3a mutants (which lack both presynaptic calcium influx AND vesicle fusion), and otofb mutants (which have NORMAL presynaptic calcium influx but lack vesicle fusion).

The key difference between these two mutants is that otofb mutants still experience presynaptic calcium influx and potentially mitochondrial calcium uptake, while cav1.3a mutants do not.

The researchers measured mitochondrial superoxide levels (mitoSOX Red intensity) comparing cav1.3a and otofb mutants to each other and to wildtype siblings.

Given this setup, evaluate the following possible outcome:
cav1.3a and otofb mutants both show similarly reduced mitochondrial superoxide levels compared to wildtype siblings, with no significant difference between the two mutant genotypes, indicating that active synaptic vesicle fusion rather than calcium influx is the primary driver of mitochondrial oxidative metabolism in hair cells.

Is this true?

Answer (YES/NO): YES